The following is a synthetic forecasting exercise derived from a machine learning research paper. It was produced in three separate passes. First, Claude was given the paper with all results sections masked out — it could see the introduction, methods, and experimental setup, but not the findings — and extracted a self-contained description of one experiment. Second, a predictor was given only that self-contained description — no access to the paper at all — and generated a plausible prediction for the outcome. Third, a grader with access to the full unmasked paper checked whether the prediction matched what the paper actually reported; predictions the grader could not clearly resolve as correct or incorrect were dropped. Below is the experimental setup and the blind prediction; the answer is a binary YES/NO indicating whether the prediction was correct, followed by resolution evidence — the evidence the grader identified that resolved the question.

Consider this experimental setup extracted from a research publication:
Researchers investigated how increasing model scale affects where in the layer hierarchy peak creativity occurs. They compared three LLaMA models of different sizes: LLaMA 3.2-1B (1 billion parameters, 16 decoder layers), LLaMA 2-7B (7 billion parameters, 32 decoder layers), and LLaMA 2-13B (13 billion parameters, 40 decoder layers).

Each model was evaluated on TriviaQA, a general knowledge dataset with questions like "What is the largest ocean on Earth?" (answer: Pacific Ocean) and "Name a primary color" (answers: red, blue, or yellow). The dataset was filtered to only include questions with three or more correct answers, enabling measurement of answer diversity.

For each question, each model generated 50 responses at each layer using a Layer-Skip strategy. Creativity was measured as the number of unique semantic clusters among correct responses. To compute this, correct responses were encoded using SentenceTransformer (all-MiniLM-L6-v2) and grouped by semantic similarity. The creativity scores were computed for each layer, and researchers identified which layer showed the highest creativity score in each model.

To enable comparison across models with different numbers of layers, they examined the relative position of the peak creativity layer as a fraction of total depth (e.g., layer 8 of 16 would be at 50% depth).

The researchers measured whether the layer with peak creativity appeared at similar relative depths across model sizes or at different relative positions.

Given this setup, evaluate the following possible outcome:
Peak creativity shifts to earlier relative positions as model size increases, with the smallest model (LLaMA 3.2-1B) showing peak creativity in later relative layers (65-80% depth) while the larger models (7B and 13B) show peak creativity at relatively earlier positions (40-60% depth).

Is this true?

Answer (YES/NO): NO